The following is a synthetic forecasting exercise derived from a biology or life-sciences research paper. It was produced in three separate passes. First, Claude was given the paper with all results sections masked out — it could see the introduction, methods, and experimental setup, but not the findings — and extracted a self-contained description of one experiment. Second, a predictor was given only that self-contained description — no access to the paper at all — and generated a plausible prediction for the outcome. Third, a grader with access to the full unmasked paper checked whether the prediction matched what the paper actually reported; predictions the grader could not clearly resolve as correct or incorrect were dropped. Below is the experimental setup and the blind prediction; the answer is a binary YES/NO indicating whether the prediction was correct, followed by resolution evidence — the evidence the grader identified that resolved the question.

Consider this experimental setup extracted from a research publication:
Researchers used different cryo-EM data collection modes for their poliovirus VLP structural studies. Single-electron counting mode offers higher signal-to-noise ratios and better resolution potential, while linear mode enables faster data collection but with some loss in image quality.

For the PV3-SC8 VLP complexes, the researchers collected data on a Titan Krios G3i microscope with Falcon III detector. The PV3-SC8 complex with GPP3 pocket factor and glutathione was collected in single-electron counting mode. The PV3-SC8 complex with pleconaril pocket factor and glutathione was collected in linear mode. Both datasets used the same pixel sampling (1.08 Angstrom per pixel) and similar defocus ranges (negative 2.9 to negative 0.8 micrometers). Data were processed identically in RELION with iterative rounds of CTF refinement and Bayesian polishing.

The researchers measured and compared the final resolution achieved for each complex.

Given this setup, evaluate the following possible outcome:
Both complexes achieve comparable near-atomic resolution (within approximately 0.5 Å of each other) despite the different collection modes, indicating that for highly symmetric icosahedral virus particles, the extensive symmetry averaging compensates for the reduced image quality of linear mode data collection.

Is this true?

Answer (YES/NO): YES